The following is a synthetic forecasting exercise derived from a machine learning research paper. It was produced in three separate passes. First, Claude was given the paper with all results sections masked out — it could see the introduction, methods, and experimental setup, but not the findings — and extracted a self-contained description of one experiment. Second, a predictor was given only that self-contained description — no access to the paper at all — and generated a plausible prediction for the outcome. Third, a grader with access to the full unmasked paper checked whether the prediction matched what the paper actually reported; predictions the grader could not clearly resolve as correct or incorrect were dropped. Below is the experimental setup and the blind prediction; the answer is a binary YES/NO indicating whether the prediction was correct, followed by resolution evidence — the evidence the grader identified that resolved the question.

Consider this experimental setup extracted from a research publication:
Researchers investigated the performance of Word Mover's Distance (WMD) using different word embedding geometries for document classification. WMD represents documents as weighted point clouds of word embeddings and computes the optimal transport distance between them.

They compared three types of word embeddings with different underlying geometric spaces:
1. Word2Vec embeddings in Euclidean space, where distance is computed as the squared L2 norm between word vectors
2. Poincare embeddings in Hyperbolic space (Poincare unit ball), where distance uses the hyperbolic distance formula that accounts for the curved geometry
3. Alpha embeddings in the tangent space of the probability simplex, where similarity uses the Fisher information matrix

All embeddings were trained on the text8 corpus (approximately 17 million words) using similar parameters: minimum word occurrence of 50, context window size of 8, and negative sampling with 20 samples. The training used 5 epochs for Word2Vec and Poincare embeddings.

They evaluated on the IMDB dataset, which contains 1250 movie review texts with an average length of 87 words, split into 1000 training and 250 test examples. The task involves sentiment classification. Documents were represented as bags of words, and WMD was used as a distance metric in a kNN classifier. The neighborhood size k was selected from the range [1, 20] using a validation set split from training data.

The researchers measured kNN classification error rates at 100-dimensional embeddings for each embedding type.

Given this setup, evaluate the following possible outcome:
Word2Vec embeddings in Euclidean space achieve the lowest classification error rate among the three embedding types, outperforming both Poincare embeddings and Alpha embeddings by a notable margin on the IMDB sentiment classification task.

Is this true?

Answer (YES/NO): YES